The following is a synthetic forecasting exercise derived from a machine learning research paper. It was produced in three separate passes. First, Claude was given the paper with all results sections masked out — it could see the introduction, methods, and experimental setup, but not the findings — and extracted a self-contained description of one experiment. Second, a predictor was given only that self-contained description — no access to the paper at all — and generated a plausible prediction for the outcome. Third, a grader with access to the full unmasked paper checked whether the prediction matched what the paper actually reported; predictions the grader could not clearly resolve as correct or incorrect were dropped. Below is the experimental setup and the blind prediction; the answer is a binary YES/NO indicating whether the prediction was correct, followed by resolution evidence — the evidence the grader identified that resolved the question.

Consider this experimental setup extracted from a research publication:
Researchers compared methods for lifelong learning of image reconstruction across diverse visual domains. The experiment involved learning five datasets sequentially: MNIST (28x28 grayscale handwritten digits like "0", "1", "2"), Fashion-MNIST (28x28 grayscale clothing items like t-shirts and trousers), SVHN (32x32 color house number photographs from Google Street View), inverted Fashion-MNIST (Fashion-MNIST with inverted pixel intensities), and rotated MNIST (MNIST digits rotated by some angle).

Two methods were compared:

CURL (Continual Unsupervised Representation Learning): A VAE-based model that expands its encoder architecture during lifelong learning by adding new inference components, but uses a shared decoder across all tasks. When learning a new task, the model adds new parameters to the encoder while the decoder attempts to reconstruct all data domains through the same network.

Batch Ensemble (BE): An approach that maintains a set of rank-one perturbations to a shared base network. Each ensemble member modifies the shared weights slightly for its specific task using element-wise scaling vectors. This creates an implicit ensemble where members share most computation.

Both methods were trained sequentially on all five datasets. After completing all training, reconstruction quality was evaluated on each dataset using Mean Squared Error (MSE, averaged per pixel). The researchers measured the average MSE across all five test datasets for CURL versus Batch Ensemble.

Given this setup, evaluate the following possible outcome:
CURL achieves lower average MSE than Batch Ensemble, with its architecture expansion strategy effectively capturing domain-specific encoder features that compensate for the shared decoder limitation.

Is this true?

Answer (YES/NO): NO